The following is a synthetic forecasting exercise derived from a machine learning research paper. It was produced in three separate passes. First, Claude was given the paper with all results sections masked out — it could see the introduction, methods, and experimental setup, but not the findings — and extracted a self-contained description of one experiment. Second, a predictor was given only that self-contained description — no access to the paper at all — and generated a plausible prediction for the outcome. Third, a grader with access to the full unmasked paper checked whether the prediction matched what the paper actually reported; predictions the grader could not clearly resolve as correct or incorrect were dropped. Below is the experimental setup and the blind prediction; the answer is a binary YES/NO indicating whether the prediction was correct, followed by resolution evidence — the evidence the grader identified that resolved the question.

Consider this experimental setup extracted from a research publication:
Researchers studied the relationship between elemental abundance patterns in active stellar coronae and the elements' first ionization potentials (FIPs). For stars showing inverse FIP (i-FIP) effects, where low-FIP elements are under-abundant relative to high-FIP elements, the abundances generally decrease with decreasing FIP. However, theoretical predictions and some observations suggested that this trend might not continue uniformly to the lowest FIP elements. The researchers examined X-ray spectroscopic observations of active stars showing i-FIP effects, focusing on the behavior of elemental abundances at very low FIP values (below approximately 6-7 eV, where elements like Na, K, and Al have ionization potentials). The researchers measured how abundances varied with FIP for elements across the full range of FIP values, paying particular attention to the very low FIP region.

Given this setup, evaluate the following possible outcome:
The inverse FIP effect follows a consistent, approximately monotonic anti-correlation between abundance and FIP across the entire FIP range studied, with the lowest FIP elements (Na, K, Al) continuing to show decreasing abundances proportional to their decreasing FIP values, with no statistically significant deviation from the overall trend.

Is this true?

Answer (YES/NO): NO